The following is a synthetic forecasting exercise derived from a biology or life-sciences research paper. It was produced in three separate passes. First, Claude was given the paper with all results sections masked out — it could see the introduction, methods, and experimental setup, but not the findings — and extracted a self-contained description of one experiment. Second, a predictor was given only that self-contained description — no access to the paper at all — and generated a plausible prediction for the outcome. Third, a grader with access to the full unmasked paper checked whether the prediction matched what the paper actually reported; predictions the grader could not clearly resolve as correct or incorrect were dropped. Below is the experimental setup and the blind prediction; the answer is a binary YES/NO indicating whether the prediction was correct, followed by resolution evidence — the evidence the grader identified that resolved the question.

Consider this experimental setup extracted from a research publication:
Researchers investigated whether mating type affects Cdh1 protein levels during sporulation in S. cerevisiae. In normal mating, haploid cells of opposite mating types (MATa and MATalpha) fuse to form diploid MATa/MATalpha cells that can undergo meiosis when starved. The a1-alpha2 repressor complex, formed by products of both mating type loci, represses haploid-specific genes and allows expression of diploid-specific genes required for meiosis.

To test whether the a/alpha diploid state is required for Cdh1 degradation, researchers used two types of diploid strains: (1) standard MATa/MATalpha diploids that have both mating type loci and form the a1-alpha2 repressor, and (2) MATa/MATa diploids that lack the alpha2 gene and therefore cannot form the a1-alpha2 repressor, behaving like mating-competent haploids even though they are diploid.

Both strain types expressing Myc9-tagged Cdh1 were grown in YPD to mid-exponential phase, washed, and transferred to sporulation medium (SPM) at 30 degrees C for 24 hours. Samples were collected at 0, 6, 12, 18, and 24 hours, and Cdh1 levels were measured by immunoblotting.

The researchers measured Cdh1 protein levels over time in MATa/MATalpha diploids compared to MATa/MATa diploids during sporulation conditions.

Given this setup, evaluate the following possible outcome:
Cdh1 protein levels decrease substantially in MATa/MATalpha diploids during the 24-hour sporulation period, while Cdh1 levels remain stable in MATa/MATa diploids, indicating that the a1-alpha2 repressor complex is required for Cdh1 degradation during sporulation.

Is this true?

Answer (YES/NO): YES